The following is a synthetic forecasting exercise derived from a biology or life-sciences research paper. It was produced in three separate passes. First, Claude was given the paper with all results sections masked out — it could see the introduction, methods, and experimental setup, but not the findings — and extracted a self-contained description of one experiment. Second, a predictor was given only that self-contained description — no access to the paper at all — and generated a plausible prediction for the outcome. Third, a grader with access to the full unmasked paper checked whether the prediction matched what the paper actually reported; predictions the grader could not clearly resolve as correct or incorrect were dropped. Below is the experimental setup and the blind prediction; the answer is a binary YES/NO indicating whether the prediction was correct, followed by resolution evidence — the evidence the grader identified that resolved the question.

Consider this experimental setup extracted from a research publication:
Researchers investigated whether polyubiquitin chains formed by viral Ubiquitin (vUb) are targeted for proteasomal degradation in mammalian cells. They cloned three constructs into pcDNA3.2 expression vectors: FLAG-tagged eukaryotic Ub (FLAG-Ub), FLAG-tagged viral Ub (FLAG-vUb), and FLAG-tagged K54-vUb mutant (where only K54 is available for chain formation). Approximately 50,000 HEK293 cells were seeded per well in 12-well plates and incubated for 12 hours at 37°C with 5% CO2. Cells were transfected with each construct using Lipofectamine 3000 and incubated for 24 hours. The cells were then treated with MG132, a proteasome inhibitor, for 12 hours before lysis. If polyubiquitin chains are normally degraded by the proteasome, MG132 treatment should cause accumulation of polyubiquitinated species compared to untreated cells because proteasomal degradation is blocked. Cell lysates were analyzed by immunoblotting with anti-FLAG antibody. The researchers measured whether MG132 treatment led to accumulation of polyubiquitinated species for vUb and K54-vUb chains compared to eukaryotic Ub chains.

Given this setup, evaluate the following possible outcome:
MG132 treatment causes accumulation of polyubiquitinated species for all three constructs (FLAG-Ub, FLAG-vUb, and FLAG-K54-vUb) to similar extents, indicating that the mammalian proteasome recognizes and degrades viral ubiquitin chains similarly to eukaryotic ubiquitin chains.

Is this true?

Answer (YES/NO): NO